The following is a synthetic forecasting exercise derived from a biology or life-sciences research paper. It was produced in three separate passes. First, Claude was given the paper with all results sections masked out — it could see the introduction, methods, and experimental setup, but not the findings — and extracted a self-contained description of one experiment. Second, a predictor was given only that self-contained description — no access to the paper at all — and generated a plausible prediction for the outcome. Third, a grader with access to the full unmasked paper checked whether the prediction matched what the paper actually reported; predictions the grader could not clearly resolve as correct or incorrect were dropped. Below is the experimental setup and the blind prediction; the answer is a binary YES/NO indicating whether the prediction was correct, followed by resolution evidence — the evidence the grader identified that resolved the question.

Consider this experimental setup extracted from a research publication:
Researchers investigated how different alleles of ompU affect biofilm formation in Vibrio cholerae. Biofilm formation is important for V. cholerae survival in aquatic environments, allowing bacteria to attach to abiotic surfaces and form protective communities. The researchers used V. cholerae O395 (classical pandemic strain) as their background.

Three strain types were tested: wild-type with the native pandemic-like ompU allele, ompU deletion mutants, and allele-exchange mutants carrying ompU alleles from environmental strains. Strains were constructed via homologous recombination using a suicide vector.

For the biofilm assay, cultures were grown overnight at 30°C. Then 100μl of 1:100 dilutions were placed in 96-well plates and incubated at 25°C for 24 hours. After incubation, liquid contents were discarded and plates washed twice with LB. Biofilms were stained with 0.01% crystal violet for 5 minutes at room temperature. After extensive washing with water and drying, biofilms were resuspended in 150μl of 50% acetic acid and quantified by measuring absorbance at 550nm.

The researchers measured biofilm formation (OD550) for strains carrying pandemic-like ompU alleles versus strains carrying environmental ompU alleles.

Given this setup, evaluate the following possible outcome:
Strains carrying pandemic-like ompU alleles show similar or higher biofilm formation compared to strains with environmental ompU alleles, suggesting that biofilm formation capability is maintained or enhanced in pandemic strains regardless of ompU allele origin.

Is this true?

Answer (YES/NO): NO